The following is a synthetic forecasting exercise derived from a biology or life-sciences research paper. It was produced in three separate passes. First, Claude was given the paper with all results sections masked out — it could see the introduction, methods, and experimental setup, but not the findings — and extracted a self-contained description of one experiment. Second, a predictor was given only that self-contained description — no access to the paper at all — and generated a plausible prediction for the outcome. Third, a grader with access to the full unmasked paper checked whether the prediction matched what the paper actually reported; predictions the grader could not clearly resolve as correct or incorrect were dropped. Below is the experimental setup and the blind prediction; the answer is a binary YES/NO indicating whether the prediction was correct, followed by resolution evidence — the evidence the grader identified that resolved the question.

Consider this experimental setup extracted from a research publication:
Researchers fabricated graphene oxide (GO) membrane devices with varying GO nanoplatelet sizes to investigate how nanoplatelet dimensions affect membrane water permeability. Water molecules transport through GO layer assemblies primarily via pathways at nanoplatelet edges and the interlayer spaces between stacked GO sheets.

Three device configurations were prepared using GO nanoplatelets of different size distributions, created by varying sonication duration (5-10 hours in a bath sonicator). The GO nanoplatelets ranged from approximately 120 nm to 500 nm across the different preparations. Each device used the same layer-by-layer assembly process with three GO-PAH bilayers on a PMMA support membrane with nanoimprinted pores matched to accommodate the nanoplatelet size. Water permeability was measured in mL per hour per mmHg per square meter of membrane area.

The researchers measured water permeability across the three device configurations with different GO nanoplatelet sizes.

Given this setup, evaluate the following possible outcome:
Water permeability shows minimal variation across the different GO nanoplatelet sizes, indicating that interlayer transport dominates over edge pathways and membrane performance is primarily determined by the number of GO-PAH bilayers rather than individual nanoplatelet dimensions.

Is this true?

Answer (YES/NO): NO